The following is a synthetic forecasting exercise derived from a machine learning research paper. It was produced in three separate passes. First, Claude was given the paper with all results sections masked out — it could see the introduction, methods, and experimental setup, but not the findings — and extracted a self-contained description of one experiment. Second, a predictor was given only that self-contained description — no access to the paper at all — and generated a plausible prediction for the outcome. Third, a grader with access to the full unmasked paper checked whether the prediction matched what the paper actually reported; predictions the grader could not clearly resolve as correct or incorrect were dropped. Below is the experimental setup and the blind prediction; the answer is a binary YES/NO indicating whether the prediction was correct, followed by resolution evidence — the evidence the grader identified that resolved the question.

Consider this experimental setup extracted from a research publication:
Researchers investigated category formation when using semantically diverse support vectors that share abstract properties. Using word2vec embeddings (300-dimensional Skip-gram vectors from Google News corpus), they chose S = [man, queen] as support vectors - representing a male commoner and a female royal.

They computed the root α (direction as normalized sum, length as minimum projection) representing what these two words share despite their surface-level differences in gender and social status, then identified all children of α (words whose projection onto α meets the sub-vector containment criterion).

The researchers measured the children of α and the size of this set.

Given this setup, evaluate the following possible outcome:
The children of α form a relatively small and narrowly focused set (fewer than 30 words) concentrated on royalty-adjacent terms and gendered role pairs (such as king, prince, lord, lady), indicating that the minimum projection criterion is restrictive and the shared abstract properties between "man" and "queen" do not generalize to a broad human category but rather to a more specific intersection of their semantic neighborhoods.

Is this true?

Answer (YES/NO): YES